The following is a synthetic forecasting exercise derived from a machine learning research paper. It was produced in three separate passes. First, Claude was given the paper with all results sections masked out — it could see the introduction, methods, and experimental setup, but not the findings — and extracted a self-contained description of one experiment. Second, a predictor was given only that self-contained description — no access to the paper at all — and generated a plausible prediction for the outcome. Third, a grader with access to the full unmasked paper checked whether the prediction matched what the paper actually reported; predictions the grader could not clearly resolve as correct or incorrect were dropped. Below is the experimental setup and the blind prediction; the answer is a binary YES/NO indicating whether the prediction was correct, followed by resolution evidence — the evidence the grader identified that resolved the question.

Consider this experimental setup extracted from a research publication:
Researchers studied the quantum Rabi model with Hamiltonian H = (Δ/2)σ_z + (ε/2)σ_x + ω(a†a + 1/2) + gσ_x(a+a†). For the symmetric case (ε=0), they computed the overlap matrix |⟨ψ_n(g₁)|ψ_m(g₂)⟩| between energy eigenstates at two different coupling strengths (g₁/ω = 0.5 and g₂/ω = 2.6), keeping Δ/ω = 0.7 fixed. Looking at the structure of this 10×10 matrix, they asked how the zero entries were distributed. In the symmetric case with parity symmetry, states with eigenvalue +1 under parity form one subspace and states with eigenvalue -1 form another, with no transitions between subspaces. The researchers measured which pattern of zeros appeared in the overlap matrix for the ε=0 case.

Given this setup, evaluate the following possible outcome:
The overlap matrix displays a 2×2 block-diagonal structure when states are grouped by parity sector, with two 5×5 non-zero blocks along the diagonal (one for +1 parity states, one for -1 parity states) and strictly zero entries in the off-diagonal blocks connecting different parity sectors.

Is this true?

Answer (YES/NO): YES